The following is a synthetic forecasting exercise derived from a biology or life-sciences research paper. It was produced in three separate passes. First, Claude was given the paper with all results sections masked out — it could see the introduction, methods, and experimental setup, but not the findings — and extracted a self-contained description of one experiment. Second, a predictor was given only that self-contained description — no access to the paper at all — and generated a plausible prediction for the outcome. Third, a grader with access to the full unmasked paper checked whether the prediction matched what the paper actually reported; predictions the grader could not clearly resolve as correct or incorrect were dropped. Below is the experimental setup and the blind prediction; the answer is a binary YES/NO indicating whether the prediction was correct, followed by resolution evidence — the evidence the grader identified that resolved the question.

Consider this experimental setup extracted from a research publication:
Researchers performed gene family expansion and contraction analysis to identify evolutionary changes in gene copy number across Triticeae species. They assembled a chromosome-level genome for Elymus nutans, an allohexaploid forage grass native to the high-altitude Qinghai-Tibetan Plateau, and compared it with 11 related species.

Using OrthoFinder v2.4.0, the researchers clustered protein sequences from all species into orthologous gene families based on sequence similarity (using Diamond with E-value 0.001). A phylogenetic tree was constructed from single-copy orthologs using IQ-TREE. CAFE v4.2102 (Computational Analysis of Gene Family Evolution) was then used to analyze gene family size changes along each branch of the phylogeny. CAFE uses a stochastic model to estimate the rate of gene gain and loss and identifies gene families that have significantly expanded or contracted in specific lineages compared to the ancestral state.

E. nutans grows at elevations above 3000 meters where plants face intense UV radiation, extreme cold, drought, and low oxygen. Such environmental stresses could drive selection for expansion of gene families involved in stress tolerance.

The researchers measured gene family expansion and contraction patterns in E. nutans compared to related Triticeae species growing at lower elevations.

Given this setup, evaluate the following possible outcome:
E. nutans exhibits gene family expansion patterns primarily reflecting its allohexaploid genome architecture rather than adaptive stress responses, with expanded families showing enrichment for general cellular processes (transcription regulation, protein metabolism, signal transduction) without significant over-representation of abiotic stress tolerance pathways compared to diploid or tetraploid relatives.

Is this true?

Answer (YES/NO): NO